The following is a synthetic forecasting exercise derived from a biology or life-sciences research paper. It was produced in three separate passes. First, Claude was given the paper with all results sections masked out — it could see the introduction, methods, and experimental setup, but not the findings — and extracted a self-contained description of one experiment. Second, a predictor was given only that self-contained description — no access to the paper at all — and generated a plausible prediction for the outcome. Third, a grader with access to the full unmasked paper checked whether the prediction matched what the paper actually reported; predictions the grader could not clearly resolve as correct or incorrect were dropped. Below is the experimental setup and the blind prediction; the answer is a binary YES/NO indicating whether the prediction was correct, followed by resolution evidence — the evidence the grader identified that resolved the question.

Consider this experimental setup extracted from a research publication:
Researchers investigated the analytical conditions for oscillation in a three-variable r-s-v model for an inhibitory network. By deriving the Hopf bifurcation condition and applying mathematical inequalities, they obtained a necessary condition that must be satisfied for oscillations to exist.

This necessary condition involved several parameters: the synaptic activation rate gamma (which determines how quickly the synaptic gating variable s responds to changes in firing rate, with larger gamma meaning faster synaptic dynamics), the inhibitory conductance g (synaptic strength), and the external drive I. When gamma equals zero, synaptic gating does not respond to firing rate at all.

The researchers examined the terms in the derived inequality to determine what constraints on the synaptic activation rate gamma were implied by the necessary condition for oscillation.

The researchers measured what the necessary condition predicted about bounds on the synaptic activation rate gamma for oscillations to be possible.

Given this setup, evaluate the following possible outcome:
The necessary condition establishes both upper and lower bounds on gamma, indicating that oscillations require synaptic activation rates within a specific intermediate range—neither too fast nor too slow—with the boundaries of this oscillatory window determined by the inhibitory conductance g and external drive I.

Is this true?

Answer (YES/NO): NO